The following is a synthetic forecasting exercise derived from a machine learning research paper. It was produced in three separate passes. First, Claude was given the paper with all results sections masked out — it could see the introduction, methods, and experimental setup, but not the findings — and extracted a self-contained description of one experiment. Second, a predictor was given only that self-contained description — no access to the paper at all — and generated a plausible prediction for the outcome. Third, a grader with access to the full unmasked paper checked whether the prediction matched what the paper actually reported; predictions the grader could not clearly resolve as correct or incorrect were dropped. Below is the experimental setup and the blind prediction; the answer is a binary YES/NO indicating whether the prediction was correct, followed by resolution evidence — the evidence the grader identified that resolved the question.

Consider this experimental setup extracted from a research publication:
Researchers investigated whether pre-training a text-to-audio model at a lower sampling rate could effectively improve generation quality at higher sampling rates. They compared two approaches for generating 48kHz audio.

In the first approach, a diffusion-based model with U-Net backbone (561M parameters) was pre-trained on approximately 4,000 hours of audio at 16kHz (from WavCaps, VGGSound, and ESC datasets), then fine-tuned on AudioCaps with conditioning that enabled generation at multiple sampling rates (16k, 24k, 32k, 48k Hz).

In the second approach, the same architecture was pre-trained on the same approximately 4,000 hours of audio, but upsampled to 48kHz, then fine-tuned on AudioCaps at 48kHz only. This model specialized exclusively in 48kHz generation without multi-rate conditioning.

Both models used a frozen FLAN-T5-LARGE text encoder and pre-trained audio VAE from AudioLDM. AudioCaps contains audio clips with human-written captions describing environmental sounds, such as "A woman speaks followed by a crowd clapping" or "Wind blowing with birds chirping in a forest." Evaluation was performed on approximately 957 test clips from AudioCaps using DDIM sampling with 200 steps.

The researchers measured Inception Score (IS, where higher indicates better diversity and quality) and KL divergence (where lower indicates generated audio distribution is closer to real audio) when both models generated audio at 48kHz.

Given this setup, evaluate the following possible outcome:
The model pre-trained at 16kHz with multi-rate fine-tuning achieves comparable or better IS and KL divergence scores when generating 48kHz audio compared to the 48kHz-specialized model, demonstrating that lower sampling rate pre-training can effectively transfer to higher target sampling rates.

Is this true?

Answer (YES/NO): YES